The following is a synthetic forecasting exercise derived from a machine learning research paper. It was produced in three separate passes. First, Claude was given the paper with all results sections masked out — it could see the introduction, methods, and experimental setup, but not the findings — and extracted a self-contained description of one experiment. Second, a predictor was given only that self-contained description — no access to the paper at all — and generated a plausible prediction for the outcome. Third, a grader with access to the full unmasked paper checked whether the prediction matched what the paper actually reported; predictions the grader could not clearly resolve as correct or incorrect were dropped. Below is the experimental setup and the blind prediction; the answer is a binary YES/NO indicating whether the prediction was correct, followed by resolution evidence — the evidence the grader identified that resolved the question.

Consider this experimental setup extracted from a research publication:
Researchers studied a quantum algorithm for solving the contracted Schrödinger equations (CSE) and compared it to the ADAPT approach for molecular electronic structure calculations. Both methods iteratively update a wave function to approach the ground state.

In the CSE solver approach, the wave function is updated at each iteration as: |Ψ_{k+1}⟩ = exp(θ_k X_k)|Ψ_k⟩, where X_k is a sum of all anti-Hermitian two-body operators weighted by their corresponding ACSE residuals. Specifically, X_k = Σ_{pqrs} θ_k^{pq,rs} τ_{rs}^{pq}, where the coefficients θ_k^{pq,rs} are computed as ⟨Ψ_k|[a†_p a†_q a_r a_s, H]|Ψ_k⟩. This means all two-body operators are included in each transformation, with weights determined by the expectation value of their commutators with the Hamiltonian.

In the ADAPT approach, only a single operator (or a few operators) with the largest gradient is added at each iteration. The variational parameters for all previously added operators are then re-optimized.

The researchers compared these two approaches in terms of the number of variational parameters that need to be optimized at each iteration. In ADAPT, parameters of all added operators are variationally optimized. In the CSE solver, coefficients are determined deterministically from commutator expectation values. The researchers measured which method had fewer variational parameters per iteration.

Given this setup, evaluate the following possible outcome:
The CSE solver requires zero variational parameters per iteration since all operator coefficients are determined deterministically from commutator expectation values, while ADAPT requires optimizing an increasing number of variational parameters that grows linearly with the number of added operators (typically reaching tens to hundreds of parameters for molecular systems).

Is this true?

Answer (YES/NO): YES